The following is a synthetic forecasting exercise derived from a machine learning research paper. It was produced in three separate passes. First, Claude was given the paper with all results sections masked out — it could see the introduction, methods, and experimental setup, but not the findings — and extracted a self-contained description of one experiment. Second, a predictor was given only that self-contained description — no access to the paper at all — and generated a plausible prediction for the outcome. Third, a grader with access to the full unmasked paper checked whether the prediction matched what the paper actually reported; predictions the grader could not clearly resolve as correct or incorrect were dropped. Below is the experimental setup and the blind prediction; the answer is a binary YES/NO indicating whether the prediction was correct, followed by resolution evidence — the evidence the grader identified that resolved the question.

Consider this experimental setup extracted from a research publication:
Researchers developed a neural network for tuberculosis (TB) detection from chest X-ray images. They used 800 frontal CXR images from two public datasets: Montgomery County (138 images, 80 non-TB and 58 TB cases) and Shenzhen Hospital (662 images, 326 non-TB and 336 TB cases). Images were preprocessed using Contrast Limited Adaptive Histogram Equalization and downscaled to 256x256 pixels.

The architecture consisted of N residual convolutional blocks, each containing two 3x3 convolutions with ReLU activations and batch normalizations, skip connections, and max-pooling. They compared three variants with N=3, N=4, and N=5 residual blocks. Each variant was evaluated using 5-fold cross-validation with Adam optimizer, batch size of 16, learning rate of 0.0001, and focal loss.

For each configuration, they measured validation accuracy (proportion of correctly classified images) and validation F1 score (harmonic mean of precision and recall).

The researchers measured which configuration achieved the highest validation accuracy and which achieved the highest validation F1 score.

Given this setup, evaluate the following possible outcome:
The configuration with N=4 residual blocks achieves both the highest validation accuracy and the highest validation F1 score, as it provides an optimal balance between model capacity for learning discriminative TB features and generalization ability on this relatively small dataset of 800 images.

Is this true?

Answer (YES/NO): NO